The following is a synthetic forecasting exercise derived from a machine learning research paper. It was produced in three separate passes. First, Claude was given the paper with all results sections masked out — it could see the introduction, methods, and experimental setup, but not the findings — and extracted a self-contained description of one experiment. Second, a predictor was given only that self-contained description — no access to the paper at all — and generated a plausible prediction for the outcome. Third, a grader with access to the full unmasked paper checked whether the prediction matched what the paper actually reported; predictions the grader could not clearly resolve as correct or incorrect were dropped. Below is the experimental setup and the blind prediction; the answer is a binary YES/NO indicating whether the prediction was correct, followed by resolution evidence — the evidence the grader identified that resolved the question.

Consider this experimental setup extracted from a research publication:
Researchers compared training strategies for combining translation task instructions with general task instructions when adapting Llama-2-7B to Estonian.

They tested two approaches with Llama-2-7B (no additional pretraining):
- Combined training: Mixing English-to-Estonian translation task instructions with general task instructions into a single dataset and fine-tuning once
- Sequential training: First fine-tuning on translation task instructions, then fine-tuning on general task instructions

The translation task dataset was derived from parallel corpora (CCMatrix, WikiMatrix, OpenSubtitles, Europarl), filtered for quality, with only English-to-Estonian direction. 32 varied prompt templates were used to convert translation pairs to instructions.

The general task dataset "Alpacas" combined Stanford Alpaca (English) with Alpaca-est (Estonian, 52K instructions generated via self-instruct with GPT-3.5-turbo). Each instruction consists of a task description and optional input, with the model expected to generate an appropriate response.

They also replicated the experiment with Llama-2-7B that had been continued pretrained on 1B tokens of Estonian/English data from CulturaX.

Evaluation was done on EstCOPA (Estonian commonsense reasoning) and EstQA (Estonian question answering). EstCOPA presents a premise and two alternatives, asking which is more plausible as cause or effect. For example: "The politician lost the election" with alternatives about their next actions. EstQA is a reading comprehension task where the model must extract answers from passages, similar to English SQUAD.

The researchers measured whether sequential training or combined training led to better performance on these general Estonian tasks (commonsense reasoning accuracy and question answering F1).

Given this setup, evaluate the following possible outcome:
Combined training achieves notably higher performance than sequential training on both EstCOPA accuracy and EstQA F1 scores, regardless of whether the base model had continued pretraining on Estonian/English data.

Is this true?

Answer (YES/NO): NO